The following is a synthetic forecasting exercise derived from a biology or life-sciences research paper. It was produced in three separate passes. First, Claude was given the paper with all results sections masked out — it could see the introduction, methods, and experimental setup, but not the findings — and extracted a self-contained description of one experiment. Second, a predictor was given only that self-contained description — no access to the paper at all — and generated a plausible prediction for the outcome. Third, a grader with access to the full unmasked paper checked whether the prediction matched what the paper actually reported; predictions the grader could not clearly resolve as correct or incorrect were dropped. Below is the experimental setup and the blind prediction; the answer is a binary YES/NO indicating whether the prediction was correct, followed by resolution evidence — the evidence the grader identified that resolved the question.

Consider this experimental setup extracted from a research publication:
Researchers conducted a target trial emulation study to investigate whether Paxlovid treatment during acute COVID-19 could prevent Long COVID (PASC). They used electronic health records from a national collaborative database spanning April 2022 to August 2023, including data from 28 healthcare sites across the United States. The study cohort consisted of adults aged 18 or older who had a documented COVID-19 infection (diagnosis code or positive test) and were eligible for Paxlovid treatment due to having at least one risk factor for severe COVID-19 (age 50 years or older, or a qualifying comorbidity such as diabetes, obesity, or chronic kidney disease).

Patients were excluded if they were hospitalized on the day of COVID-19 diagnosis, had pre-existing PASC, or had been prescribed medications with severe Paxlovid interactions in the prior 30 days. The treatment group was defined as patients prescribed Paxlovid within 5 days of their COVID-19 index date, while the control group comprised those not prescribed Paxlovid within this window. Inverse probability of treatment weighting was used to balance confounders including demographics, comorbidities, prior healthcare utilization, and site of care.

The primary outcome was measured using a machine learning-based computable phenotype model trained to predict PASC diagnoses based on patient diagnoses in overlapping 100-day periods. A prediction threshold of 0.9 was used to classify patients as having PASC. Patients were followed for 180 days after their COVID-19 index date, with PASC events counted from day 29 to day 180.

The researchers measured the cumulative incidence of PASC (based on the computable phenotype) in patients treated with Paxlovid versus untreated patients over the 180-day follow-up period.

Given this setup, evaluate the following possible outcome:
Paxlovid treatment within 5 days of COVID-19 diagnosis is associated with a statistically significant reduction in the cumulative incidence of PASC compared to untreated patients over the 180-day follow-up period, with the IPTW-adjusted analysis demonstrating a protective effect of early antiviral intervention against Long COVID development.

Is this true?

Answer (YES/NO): NO